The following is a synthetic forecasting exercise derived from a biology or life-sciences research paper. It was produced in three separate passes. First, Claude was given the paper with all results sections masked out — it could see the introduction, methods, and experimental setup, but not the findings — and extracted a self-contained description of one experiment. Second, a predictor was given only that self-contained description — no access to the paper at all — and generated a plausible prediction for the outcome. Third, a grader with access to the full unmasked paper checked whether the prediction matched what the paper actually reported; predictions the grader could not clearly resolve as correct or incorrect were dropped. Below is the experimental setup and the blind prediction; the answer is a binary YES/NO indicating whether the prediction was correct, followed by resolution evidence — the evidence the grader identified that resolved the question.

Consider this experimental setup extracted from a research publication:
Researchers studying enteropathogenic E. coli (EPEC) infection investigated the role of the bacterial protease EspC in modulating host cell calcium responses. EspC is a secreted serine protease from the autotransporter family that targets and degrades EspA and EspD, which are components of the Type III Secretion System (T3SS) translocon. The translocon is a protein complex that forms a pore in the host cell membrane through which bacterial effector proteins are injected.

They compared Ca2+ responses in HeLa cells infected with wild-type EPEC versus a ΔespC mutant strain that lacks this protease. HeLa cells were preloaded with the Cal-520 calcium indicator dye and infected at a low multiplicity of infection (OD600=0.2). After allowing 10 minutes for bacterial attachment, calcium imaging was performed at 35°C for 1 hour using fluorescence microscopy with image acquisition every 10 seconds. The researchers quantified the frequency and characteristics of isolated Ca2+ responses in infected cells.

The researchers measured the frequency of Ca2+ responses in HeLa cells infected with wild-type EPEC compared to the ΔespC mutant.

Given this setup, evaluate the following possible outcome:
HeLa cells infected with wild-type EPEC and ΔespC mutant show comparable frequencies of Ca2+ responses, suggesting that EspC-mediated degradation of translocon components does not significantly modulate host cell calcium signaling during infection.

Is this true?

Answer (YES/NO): NO